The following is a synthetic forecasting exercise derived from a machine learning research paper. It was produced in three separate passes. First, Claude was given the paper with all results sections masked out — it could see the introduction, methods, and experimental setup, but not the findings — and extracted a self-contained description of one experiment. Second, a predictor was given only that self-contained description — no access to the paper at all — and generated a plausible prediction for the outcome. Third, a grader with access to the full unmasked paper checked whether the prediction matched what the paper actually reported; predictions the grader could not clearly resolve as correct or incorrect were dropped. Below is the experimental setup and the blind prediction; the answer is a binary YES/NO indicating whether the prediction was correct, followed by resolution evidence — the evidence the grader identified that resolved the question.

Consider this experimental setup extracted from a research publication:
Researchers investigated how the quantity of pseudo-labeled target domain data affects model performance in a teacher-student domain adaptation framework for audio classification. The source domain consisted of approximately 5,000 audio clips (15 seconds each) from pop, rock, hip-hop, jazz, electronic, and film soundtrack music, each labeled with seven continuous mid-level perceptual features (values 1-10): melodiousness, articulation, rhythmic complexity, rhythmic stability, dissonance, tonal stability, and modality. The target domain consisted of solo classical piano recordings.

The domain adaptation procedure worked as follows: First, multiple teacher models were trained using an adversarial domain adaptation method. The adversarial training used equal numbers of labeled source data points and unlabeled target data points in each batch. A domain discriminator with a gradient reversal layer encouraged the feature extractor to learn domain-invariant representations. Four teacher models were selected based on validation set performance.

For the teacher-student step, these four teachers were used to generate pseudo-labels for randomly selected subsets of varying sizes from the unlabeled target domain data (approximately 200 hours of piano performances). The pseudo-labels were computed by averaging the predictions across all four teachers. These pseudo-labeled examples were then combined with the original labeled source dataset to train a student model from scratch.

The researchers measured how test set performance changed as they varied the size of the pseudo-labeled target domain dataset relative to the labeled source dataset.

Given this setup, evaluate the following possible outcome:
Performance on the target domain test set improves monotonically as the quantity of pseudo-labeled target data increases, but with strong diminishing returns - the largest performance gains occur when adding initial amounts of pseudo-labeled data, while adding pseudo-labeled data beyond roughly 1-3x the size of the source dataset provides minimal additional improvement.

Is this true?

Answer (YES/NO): NO